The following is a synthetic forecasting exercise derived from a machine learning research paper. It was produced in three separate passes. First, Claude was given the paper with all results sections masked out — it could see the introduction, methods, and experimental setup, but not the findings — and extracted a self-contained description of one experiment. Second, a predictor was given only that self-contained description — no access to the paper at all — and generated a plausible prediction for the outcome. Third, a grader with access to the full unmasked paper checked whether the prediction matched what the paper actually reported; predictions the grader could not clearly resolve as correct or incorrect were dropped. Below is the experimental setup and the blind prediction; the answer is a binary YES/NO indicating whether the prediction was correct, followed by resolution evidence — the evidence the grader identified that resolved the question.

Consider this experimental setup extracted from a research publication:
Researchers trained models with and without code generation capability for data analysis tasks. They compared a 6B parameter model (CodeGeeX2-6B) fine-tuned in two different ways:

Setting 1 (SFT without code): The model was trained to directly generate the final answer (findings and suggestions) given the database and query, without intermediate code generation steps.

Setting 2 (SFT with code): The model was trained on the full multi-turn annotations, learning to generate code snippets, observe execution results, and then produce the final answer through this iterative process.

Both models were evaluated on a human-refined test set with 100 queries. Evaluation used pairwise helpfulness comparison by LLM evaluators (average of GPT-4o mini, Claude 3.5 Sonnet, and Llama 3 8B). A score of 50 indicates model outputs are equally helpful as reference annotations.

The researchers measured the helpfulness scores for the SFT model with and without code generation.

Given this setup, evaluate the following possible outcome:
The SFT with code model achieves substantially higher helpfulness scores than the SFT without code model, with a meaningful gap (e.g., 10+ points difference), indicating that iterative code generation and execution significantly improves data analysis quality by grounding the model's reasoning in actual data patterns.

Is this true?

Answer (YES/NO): NO